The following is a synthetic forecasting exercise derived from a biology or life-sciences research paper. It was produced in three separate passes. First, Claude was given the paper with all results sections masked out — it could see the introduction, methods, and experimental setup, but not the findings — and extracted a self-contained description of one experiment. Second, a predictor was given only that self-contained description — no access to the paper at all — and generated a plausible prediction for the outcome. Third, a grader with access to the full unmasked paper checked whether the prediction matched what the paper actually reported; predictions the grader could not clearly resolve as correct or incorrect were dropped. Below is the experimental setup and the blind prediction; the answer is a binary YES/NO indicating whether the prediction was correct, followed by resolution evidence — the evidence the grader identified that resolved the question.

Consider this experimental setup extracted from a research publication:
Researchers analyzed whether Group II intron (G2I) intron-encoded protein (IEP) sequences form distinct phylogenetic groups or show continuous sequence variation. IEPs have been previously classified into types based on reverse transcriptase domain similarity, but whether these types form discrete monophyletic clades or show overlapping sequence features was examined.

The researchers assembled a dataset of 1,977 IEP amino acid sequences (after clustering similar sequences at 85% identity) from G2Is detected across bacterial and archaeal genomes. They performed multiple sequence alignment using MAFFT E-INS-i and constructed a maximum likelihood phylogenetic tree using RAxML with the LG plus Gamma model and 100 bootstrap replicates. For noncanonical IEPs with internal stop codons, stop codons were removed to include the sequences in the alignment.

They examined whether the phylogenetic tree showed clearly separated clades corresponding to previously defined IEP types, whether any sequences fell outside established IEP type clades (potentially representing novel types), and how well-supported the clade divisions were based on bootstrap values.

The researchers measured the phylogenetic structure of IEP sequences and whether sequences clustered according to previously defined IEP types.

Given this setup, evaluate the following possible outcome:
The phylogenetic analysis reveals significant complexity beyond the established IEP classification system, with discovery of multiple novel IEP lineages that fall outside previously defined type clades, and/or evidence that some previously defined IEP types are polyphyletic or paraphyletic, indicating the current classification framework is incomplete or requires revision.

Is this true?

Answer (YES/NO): YES